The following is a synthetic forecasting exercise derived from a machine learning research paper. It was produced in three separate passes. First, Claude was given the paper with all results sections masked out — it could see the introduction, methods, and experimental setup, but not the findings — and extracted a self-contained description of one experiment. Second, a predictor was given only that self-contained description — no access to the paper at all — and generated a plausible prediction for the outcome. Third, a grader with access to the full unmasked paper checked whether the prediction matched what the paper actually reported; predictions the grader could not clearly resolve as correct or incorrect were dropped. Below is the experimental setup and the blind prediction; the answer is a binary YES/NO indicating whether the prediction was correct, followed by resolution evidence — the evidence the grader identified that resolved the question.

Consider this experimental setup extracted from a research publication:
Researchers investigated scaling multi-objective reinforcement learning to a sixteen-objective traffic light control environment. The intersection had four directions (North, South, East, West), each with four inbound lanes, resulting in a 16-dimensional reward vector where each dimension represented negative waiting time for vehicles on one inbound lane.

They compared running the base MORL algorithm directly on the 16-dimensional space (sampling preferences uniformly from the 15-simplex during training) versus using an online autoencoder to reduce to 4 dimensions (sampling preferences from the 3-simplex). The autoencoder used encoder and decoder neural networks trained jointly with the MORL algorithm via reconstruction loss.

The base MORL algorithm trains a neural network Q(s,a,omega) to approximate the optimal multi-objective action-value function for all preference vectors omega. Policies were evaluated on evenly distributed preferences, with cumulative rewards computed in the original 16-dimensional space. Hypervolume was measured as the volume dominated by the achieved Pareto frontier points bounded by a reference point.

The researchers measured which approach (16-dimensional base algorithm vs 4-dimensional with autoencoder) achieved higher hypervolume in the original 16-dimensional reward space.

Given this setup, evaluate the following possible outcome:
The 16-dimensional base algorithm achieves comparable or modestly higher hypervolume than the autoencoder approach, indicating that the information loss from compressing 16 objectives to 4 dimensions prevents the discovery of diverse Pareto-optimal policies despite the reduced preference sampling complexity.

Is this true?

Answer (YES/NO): NO